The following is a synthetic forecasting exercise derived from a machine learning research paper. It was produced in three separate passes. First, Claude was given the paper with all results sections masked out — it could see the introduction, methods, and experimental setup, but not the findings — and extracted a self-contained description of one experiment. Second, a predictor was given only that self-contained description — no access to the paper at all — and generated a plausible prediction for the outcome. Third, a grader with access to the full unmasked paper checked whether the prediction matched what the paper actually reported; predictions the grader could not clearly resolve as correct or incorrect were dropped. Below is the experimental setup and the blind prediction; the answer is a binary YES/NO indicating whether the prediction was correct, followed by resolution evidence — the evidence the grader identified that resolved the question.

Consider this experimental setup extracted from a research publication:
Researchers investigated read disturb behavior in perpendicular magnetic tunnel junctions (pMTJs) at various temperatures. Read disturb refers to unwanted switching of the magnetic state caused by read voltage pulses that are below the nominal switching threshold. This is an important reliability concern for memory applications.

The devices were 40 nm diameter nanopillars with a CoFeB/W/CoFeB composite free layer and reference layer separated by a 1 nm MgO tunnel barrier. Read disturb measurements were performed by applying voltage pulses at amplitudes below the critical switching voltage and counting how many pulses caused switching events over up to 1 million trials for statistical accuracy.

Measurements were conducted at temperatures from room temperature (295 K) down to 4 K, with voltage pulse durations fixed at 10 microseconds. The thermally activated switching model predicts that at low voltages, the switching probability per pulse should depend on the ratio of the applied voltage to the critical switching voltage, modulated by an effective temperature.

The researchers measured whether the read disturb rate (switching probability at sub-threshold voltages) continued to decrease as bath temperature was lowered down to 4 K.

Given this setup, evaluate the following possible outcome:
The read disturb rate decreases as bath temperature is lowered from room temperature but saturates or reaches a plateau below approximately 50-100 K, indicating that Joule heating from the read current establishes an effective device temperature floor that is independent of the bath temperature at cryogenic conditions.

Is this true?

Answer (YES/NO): YES